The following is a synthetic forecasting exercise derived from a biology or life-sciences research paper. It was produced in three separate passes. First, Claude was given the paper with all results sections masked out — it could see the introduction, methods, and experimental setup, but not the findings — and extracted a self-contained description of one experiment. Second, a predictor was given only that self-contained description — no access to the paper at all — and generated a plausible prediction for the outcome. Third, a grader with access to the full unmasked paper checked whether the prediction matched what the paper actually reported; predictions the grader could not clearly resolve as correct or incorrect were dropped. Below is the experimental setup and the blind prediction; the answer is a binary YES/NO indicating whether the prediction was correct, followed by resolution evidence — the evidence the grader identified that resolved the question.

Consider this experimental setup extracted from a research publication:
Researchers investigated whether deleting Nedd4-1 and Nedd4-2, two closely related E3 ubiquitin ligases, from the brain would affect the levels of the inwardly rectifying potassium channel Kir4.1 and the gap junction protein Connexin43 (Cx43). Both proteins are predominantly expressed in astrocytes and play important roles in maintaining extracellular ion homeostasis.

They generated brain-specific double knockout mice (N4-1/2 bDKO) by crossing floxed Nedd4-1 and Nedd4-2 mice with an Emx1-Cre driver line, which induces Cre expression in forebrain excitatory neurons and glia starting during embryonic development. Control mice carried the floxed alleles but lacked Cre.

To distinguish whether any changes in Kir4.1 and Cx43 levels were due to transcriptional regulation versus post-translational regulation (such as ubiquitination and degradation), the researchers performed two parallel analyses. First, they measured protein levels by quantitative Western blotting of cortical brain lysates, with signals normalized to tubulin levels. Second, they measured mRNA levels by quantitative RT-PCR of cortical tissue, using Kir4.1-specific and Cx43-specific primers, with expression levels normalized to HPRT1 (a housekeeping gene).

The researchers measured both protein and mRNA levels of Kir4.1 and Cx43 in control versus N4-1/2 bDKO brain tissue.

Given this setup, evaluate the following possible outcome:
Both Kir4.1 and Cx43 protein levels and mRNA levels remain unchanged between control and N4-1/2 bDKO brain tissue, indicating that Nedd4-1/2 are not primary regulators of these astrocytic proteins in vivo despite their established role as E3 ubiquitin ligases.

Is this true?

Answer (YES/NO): NO